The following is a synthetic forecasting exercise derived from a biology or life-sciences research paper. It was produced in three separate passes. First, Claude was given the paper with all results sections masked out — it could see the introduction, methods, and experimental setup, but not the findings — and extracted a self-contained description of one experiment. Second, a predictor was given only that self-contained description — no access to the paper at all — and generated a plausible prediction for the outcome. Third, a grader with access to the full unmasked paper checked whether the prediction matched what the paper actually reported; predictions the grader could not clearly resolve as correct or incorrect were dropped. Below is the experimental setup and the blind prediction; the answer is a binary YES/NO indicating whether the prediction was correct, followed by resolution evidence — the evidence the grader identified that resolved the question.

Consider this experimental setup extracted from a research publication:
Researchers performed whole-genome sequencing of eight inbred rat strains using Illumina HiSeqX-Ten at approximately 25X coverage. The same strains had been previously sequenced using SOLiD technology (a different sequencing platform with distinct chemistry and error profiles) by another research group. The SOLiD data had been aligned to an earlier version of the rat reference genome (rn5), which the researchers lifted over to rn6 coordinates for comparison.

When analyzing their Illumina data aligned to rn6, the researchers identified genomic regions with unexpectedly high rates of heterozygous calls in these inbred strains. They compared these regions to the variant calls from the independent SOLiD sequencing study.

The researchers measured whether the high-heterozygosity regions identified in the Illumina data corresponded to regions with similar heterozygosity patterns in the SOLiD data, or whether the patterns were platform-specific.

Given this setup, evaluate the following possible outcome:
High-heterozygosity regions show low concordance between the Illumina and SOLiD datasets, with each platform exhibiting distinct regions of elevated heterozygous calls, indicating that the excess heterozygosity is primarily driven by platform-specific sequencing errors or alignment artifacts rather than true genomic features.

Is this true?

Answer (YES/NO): NO